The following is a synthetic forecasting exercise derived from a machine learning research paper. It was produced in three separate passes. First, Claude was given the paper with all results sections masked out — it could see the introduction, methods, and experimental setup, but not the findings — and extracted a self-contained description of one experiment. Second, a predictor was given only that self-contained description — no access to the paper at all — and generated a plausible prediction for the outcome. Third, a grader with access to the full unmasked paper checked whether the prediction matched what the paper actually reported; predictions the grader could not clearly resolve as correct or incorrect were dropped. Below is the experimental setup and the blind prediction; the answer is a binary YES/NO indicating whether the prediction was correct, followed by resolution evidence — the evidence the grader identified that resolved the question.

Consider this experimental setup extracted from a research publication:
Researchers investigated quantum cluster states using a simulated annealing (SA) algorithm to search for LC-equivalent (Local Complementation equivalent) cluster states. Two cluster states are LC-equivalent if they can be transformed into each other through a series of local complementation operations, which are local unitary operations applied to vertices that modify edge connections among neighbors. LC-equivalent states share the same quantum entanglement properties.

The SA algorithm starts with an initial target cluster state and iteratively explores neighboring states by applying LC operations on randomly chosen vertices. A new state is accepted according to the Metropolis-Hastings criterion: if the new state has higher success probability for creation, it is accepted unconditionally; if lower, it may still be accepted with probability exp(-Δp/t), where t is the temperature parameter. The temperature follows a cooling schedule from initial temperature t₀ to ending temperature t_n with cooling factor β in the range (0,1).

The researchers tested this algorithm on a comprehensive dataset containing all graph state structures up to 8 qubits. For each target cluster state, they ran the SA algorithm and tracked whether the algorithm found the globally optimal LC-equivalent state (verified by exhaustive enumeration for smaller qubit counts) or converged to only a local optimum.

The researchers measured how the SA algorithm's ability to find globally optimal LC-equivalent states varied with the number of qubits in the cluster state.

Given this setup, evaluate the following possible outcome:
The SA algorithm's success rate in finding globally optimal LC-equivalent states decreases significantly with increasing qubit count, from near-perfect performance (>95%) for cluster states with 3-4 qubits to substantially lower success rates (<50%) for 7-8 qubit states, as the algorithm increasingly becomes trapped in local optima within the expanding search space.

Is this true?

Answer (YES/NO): NO